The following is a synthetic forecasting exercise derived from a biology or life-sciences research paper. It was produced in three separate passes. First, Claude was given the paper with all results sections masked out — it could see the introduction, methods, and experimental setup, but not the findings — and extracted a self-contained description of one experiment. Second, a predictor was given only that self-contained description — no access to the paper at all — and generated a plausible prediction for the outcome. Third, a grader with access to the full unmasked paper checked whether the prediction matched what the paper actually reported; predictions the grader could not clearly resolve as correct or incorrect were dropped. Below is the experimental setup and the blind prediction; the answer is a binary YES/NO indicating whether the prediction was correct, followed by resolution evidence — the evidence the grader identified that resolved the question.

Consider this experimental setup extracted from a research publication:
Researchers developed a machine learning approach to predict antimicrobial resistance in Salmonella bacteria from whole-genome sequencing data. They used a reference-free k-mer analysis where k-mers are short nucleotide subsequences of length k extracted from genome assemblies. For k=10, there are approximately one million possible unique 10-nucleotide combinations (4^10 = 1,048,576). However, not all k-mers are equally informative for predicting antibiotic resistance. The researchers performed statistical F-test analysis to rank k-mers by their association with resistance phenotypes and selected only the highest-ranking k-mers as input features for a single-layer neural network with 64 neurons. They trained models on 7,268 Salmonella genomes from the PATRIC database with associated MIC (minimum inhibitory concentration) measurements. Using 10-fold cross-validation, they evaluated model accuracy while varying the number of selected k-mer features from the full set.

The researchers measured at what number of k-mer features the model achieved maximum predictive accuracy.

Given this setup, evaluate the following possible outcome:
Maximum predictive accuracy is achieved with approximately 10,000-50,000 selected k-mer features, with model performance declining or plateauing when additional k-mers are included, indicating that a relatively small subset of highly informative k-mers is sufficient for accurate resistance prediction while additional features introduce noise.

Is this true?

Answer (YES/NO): NO